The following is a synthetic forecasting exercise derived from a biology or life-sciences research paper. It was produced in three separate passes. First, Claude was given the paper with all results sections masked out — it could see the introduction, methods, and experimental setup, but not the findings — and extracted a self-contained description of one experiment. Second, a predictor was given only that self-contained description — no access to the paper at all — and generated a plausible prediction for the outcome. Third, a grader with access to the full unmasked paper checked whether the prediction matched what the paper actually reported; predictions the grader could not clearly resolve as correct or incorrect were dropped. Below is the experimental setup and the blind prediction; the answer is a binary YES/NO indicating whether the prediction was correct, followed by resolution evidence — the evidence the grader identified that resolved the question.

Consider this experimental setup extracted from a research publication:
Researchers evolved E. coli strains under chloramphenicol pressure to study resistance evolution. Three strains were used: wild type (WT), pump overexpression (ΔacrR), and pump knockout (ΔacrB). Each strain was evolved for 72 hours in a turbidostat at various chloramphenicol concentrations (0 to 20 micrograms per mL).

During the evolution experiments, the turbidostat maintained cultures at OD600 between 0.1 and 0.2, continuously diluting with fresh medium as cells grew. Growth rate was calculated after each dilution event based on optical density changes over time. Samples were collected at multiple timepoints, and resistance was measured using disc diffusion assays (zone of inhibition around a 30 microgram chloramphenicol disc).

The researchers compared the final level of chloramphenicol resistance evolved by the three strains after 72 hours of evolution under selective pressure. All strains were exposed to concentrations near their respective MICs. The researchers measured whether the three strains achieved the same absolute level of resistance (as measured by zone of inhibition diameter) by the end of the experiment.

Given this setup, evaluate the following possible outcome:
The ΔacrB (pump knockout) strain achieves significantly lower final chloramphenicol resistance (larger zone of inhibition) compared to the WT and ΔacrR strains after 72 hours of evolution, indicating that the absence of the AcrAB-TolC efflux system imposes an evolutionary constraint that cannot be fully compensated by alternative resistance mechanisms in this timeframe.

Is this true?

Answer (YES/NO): NO